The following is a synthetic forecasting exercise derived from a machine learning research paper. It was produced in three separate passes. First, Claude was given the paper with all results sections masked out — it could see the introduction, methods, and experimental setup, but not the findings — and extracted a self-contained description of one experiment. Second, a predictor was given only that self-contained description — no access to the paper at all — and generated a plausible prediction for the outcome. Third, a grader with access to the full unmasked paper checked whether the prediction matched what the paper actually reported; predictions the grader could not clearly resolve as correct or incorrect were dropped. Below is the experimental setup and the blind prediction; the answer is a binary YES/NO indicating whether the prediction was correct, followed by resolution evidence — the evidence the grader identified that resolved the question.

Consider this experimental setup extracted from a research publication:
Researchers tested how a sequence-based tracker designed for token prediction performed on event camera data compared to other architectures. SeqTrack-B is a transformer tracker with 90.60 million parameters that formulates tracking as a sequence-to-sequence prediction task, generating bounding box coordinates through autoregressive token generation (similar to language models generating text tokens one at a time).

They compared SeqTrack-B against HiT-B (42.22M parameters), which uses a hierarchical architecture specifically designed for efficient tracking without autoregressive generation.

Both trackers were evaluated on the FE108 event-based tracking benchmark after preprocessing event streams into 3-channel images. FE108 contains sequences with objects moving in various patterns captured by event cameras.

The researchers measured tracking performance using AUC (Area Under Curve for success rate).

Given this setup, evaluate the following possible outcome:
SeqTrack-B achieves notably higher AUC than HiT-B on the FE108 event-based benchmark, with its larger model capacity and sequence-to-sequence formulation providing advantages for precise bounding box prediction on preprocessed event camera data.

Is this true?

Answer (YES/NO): NO